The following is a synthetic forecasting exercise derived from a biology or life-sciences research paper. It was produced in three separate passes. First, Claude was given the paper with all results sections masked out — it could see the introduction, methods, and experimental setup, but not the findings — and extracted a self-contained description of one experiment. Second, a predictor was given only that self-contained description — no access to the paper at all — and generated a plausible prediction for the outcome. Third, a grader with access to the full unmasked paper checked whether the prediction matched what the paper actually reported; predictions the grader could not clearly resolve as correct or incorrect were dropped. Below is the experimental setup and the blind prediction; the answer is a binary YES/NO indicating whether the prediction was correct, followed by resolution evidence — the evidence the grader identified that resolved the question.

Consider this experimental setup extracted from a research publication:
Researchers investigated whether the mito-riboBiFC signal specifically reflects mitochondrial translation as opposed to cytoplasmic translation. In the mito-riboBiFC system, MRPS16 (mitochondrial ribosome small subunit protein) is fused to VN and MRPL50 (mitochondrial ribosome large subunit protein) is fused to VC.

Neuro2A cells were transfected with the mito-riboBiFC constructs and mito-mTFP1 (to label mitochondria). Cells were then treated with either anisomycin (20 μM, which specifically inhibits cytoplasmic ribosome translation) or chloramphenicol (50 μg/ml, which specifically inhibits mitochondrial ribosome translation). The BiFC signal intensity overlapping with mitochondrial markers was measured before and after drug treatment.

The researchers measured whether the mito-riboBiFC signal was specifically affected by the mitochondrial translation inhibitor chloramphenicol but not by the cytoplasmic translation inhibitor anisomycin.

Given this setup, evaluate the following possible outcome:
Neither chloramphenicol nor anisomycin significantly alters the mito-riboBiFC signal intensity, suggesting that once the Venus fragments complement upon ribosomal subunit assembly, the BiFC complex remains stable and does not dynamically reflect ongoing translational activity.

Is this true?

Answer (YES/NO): NO